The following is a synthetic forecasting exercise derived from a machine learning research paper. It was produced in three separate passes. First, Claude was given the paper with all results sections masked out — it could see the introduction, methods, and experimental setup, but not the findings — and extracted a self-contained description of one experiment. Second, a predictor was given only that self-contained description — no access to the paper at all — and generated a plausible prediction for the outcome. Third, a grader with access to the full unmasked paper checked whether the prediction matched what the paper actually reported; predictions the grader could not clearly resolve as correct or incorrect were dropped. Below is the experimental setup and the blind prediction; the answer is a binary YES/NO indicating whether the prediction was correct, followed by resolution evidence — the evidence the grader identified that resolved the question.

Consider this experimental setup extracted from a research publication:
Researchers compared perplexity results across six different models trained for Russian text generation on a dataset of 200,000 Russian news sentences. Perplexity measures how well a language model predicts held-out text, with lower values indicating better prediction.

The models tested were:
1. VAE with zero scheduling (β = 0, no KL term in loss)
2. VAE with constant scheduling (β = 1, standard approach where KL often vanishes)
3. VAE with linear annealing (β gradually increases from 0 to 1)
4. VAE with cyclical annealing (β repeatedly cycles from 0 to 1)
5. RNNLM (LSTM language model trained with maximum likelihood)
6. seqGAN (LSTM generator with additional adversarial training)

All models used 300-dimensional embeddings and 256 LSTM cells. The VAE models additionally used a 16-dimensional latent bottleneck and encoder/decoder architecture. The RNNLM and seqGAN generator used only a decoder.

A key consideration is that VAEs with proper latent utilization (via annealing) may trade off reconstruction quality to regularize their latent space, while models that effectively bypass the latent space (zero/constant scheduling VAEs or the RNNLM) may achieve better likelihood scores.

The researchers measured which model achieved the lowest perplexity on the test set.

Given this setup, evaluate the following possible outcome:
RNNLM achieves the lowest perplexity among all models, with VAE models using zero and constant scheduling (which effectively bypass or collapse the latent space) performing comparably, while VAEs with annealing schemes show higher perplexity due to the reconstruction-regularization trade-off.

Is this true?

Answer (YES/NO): NO